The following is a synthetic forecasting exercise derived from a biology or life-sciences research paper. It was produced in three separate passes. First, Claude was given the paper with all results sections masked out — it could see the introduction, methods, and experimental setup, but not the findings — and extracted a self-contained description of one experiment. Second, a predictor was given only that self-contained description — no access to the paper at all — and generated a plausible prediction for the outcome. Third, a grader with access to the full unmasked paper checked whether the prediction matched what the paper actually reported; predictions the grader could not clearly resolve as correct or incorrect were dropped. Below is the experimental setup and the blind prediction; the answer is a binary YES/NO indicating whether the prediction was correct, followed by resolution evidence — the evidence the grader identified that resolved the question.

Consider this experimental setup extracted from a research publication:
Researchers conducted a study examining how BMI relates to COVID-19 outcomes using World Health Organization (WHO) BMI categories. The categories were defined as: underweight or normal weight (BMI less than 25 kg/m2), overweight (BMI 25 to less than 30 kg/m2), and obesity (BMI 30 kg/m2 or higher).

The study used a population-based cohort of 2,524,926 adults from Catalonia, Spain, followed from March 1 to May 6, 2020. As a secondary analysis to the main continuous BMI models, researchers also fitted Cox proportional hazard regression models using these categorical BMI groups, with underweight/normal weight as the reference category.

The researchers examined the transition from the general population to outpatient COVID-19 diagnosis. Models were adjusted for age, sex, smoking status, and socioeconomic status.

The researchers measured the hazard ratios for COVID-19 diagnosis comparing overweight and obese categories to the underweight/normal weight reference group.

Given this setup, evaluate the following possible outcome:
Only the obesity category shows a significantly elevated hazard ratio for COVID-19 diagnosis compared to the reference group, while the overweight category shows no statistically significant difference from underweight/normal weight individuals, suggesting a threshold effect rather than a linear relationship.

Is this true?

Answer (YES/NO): NO